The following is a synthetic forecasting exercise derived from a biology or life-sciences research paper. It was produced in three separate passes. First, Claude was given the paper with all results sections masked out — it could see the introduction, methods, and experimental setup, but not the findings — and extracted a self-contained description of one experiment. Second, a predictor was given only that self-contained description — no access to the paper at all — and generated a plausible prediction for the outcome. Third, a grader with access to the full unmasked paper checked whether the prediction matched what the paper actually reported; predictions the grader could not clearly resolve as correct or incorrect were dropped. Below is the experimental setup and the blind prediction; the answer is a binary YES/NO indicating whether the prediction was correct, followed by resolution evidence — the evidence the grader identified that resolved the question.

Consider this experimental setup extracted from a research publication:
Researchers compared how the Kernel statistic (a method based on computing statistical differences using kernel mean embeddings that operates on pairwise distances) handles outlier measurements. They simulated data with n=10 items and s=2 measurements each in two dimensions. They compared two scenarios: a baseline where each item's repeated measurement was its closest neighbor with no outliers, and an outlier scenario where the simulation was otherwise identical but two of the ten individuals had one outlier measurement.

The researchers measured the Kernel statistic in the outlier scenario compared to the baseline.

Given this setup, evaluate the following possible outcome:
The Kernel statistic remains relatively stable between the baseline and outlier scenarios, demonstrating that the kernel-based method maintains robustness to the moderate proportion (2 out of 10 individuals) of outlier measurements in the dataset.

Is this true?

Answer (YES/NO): NO